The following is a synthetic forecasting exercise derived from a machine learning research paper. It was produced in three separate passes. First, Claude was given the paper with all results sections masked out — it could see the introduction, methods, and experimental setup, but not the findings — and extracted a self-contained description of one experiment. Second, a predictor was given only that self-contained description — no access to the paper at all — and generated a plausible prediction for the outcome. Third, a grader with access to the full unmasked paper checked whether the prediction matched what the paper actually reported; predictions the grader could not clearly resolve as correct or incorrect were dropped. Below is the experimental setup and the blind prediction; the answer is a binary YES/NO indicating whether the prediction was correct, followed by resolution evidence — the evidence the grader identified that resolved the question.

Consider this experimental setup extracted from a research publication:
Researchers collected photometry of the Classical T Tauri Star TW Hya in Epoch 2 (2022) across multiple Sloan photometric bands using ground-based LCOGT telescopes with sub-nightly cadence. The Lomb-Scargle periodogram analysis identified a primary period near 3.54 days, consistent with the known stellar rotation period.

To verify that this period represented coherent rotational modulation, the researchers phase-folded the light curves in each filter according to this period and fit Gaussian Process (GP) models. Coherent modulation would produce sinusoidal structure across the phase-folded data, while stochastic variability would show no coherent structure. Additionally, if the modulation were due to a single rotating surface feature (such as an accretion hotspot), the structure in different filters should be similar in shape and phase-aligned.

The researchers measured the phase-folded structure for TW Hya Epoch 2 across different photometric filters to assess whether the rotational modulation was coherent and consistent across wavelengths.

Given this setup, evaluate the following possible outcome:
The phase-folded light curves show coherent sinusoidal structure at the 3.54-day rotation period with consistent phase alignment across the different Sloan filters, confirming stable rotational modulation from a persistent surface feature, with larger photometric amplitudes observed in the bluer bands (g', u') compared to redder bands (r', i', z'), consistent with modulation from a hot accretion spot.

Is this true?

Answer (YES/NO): YES